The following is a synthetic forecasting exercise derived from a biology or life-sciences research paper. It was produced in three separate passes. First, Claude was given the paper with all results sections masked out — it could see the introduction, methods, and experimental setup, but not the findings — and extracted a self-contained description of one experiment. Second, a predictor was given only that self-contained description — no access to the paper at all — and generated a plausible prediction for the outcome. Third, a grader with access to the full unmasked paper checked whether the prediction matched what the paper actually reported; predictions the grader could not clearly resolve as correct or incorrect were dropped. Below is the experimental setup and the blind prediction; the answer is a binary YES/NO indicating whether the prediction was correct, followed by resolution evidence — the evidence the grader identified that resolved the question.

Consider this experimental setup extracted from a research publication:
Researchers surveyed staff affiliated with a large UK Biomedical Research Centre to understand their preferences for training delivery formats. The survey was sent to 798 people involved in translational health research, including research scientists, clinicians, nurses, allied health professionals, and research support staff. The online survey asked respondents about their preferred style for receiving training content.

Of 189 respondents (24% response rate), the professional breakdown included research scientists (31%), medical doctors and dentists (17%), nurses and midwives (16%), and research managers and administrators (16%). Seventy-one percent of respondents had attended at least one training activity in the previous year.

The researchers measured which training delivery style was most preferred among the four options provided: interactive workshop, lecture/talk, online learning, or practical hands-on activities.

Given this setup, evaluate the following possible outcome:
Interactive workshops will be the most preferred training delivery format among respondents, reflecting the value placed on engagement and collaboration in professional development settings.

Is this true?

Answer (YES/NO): YES